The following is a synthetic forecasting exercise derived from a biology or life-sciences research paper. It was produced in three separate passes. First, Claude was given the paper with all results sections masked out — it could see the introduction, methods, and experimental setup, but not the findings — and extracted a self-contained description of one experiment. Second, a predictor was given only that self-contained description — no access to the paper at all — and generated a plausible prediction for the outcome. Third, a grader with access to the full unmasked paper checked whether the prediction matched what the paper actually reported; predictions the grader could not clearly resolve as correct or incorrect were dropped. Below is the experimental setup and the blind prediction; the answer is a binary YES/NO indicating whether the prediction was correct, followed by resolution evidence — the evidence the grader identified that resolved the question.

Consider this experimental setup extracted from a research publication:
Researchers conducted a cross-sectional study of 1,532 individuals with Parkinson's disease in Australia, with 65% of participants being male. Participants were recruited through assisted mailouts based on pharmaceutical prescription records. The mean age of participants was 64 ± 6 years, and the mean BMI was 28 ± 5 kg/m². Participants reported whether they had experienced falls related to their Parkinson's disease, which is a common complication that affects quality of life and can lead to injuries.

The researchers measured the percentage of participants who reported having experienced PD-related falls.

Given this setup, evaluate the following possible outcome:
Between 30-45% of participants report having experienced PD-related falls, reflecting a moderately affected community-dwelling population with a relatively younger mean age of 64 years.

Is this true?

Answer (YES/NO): YES